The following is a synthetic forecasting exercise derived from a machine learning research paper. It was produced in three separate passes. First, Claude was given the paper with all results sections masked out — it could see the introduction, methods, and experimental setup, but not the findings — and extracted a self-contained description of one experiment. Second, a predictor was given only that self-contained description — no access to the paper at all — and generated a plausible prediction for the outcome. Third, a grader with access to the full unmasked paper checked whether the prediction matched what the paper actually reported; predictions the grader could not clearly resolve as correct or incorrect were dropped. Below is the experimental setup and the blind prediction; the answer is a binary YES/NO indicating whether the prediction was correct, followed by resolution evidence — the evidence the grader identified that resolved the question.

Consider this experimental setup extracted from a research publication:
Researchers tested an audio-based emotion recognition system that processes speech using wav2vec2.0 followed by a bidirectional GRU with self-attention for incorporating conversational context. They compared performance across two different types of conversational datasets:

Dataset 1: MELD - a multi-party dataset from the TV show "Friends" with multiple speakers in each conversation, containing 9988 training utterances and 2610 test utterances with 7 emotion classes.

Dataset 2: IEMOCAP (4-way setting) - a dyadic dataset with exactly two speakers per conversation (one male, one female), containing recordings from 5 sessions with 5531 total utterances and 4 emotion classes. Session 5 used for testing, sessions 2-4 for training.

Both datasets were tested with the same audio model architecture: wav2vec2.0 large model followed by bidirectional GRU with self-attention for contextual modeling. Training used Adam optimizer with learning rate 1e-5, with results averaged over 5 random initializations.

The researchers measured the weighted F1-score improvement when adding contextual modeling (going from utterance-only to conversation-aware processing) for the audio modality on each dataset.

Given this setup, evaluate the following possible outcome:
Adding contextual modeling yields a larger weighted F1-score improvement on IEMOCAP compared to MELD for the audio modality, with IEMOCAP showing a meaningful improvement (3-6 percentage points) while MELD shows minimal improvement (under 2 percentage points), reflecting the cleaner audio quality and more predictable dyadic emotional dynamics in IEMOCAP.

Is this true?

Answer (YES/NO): NO